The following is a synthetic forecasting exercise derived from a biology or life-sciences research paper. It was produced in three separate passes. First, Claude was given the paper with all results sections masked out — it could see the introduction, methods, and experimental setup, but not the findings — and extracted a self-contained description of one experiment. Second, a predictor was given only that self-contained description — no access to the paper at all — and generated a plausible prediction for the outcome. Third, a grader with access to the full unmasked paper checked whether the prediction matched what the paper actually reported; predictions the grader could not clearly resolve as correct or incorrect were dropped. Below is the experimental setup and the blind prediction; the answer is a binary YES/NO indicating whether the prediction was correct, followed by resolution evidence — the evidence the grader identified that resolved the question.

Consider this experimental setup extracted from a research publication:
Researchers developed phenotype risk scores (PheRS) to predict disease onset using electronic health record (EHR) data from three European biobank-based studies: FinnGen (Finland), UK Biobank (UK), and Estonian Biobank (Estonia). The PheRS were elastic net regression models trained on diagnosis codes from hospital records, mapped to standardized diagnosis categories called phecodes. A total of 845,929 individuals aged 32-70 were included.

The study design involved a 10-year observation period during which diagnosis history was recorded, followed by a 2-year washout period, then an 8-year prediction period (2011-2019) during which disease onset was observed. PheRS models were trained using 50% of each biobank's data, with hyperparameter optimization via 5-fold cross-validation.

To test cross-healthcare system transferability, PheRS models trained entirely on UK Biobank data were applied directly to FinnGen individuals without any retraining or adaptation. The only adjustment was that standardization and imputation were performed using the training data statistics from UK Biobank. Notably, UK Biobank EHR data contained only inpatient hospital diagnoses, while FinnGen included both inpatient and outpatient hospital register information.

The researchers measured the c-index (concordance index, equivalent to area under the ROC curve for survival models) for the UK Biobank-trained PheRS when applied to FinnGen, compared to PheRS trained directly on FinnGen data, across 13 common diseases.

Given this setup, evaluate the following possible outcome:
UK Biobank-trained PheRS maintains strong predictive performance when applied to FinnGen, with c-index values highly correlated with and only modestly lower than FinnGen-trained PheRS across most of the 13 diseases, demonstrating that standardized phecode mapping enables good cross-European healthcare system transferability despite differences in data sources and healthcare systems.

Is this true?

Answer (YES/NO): NO